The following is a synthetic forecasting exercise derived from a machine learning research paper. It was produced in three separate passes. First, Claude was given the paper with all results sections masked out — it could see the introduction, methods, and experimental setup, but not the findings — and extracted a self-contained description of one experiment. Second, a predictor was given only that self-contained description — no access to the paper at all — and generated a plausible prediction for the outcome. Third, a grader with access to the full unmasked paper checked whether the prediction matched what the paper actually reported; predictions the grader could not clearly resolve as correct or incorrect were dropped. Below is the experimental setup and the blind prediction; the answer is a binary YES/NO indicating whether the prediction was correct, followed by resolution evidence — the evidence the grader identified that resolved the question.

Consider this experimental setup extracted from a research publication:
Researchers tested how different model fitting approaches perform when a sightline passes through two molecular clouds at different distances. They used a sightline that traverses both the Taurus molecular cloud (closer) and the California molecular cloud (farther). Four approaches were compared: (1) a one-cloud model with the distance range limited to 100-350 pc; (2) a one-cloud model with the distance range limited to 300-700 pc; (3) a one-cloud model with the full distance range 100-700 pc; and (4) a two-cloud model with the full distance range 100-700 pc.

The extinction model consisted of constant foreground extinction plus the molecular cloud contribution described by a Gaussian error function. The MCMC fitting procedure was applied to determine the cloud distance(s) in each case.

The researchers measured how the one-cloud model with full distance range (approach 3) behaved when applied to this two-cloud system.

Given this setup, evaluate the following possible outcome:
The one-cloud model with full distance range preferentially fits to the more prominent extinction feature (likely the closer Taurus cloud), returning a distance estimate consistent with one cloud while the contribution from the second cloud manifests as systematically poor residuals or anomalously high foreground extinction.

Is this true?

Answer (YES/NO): NO